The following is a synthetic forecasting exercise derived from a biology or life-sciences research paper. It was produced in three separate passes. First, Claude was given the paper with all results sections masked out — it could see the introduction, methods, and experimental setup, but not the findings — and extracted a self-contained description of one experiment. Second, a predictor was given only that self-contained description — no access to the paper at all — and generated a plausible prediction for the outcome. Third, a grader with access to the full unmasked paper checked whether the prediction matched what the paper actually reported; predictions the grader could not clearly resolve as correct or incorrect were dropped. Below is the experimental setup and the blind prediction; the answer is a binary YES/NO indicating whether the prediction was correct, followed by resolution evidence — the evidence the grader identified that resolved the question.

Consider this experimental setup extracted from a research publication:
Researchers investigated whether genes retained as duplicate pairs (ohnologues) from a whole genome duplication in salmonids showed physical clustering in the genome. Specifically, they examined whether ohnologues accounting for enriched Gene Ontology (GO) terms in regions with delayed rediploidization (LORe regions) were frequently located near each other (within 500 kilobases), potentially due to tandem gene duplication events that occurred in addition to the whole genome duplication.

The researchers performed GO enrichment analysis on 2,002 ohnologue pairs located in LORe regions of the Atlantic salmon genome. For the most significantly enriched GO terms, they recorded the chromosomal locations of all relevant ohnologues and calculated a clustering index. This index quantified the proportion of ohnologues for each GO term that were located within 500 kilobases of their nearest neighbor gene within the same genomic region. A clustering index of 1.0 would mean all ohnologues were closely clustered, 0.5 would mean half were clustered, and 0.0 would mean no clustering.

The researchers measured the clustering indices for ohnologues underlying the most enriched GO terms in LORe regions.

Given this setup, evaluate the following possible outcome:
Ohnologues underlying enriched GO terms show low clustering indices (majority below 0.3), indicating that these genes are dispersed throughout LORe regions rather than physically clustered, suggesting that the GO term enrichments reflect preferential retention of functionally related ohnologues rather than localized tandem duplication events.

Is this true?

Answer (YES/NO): NO